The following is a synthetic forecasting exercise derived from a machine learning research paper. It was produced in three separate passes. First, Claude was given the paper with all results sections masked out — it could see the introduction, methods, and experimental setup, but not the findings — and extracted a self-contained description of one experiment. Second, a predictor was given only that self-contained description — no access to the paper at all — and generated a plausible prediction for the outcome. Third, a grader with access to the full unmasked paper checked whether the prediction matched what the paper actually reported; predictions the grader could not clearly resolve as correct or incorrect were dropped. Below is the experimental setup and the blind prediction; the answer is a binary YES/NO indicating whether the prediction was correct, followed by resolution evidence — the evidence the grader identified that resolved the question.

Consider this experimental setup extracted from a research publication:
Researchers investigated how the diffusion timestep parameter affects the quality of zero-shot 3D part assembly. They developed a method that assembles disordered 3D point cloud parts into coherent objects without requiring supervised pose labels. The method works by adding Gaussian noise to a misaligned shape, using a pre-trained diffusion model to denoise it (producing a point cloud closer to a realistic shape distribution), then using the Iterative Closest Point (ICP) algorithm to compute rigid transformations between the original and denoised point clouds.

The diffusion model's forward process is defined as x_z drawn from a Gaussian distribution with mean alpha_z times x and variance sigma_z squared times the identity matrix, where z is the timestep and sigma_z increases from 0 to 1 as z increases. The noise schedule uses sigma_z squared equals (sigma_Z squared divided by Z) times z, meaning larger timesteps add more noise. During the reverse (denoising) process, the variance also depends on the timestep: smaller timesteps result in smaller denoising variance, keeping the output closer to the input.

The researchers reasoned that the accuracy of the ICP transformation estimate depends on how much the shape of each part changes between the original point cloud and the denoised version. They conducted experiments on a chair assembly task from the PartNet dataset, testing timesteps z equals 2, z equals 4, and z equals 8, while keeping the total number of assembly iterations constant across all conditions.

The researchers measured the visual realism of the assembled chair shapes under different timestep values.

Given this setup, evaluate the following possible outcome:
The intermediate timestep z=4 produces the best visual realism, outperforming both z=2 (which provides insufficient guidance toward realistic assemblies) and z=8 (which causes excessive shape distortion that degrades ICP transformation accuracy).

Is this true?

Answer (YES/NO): NO